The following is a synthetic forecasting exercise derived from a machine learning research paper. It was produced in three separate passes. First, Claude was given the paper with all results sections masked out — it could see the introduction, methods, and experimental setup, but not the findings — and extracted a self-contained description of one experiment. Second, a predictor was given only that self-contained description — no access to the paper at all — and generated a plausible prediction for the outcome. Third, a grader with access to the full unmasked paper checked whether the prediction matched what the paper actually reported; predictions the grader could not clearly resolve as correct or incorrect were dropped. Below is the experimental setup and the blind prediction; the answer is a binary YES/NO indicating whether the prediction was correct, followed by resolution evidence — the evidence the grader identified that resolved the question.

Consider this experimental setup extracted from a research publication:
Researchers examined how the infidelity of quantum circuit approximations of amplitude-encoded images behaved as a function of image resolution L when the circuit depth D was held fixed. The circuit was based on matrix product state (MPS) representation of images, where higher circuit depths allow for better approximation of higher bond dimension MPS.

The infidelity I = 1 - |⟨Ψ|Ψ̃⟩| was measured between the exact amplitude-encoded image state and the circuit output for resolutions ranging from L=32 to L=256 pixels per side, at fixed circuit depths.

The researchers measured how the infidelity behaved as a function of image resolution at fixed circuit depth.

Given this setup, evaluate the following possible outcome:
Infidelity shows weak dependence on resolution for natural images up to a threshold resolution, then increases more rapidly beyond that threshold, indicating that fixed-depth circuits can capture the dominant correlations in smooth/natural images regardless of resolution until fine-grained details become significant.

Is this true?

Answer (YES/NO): NO